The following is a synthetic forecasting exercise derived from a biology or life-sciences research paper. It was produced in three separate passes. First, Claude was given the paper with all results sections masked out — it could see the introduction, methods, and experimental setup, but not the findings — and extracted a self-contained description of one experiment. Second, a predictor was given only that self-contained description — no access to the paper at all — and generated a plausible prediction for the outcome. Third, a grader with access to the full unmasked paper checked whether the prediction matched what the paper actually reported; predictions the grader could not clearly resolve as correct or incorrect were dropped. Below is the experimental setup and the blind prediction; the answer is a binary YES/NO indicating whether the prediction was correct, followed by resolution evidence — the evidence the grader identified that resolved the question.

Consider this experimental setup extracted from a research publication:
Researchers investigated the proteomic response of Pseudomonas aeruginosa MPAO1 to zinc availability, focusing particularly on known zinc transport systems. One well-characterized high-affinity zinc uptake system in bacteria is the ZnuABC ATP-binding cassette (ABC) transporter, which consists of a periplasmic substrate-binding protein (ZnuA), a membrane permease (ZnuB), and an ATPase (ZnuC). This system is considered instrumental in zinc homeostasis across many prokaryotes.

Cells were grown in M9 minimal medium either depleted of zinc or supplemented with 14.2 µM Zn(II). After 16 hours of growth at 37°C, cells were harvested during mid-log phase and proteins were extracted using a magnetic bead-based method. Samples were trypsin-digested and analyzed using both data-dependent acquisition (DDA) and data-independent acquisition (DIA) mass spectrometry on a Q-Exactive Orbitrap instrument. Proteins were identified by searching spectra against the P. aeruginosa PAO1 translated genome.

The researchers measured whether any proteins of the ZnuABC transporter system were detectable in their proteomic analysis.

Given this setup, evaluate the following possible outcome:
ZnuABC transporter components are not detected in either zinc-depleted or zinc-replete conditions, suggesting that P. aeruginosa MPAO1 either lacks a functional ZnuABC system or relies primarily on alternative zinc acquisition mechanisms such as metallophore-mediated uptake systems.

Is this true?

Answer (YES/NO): YES